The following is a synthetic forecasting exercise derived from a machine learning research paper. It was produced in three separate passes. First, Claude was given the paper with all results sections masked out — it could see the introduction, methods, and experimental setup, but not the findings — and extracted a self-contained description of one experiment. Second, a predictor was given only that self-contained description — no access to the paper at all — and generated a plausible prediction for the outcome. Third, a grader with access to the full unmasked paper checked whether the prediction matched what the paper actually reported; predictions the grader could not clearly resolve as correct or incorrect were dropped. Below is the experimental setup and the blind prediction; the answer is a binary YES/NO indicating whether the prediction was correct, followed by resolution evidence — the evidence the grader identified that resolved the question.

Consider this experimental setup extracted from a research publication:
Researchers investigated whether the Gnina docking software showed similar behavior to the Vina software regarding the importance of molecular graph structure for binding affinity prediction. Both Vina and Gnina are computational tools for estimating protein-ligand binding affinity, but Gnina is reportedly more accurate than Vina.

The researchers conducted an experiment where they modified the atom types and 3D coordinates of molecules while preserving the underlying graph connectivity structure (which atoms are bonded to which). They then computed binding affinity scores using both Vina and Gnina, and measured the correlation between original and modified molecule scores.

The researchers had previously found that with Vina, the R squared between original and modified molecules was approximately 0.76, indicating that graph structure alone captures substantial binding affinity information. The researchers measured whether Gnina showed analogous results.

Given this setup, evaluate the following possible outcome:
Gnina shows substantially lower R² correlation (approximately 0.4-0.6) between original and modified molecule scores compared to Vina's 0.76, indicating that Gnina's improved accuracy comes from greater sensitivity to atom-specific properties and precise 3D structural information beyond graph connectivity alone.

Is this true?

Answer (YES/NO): NO